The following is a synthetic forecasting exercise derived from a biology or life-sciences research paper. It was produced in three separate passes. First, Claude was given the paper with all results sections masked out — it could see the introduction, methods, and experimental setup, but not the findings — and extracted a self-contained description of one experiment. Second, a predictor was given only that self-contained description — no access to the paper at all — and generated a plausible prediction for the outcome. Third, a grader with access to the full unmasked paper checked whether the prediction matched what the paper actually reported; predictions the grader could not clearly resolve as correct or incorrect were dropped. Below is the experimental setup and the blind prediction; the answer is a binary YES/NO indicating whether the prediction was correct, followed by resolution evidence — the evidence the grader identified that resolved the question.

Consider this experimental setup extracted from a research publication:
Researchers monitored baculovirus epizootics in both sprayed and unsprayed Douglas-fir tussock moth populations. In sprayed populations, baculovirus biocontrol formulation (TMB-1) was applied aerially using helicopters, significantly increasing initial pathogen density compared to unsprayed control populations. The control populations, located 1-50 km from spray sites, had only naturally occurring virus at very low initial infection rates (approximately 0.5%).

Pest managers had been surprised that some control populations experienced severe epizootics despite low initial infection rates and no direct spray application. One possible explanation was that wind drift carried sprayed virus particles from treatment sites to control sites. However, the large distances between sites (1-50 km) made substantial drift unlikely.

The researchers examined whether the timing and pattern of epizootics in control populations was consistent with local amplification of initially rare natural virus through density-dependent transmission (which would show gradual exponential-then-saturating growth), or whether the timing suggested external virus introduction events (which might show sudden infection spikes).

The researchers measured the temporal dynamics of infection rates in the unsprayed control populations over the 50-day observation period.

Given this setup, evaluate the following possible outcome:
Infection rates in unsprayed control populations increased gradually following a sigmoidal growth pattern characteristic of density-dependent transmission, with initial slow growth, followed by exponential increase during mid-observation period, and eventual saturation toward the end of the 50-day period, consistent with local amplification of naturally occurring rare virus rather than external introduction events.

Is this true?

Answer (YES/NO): YES